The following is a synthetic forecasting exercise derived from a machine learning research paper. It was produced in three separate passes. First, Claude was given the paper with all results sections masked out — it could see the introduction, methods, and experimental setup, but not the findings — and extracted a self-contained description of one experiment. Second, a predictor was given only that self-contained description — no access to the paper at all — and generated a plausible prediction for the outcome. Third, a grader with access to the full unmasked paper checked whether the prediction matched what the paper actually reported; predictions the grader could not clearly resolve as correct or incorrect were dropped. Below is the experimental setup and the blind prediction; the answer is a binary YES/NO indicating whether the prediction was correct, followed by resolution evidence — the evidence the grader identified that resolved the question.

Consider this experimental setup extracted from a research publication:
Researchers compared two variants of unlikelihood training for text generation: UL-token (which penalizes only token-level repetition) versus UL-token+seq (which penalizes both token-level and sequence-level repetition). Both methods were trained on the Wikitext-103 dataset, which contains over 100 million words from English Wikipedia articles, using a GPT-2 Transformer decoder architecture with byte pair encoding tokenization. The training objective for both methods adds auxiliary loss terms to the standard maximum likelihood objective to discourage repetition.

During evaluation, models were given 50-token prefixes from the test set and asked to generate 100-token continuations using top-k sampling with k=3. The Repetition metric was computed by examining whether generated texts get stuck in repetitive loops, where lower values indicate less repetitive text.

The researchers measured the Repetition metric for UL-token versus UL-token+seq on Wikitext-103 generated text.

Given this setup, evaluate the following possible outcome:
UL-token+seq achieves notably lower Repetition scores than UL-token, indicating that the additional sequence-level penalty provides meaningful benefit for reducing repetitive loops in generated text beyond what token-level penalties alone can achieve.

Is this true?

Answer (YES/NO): YES